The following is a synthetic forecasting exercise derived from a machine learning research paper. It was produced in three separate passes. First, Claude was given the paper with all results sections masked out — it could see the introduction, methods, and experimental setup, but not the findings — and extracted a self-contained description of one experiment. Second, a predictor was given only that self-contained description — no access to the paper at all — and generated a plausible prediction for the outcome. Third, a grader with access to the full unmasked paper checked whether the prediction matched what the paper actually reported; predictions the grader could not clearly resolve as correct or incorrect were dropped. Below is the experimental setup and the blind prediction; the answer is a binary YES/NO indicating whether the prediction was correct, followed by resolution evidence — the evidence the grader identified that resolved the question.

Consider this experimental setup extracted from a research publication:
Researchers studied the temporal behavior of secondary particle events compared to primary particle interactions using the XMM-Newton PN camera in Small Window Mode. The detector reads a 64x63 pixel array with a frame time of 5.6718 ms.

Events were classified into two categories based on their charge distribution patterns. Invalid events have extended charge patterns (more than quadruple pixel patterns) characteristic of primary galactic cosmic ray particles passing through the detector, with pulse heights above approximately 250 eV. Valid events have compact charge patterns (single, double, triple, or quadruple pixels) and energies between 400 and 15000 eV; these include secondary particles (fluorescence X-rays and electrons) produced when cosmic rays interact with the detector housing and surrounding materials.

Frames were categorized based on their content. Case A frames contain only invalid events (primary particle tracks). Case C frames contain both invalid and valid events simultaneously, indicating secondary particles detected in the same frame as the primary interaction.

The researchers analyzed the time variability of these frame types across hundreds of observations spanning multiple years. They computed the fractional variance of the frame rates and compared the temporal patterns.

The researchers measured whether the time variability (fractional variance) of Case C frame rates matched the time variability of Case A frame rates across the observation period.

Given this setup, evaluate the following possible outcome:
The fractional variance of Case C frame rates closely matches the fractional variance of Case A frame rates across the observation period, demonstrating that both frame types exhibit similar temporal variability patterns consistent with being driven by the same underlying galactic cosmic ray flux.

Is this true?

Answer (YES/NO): NO